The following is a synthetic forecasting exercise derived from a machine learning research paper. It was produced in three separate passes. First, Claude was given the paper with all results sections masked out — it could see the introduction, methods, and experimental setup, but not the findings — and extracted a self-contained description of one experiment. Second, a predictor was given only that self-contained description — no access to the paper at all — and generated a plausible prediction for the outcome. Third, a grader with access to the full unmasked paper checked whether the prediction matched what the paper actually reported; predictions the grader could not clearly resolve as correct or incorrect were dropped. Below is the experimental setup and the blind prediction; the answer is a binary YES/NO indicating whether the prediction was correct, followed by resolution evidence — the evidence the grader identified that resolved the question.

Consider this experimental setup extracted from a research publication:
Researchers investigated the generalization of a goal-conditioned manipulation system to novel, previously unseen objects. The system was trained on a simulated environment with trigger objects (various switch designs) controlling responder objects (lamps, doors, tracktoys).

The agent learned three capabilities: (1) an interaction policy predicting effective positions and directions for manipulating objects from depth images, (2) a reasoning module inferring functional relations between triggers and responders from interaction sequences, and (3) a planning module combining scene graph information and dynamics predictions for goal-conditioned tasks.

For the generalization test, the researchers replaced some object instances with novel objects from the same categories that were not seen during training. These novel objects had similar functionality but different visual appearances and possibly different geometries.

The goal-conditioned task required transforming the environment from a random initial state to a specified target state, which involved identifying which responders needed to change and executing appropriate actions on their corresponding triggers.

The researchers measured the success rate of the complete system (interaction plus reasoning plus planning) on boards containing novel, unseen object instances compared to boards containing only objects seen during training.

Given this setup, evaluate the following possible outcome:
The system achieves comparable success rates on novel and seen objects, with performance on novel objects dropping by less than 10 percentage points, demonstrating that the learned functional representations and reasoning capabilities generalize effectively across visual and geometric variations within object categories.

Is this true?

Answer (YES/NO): YES